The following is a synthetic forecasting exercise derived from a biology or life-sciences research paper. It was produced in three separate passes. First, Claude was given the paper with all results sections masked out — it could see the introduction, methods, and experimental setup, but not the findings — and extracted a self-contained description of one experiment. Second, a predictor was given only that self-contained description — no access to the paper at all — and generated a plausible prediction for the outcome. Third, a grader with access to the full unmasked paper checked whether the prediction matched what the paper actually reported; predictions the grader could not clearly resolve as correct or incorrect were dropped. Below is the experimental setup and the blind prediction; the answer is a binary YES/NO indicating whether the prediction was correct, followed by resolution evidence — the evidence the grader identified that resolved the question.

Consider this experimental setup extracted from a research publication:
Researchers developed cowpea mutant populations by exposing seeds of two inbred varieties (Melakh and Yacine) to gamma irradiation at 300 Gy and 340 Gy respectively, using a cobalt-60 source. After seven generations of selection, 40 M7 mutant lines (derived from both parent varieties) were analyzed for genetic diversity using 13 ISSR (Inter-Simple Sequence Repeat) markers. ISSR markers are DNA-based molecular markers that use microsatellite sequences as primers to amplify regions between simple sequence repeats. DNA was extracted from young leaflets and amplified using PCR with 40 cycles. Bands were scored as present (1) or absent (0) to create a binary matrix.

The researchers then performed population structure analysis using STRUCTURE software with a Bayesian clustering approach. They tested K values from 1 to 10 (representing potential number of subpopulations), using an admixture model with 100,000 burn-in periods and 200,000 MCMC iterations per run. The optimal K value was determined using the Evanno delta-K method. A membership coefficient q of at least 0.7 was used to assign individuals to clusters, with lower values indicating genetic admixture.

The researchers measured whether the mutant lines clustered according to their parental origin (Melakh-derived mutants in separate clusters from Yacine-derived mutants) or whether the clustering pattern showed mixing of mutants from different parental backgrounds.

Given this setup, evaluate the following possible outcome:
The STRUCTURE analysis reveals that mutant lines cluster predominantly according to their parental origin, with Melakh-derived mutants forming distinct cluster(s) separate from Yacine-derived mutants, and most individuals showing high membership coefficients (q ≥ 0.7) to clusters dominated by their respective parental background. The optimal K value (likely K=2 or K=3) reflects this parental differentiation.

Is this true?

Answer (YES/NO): NO